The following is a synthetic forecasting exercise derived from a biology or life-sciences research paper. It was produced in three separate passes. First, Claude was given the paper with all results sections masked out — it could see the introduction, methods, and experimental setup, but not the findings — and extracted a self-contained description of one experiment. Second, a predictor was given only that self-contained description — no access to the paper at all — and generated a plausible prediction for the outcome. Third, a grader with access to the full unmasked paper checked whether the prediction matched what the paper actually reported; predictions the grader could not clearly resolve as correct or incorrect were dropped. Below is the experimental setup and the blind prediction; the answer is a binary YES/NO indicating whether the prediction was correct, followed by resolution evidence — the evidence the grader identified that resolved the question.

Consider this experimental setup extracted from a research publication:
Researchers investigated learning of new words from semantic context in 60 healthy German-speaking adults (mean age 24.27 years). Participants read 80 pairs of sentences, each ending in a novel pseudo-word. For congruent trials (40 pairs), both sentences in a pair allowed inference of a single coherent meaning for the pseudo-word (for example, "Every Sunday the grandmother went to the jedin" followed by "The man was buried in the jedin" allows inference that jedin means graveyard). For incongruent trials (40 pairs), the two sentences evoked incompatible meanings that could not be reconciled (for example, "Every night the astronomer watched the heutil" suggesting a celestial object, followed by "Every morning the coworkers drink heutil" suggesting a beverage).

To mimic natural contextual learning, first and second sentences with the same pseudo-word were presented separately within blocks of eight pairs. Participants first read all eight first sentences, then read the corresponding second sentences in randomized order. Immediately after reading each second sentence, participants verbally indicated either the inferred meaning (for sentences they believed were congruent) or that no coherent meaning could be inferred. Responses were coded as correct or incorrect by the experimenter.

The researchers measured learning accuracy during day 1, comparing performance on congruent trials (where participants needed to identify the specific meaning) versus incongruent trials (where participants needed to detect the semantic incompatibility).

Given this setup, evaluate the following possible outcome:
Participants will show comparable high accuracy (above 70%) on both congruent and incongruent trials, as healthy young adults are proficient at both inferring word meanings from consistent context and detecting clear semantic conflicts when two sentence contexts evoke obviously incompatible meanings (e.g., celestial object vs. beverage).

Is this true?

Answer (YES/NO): NO